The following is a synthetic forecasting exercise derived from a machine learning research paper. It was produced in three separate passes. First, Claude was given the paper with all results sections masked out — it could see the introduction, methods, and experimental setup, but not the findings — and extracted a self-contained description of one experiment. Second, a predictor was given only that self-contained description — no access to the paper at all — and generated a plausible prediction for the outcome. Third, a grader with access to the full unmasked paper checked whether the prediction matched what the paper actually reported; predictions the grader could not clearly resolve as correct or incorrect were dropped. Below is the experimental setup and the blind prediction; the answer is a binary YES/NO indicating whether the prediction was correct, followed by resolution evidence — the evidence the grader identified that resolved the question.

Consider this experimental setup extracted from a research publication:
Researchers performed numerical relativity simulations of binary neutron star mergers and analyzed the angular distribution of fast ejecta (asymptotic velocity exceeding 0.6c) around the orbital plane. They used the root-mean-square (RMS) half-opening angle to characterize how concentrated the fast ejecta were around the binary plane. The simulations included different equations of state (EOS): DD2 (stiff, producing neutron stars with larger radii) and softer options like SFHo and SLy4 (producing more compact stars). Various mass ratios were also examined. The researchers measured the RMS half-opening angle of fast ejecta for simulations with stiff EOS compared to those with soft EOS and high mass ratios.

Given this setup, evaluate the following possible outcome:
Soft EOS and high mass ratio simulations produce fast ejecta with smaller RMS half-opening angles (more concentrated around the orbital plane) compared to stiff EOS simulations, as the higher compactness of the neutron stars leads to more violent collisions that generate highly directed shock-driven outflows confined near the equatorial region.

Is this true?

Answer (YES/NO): NO